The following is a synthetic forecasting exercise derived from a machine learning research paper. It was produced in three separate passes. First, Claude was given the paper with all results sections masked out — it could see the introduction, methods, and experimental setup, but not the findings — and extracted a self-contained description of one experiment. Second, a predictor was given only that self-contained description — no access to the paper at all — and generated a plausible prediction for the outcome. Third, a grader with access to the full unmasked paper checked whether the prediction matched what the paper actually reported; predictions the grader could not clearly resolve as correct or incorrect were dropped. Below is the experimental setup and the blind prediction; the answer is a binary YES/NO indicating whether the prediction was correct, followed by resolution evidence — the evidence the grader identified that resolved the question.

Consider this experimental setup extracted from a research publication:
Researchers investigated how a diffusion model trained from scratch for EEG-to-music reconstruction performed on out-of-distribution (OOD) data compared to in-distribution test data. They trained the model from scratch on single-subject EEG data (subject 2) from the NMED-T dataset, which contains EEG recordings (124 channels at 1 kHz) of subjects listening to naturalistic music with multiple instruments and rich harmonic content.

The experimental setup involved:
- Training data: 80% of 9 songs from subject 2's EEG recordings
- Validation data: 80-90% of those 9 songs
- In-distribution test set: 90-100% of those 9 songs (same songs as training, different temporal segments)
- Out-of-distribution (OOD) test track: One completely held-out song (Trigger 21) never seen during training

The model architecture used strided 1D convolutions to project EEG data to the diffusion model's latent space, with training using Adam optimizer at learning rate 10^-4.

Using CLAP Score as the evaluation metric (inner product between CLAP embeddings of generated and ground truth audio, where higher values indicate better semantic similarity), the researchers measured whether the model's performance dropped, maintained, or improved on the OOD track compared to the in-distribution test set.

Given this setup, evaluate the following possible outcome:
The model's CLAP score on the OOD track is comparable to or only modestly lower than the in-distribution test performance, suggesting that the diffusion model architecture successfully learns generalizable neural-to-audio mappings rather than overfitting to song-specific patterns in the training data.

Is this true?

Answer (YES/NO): NO